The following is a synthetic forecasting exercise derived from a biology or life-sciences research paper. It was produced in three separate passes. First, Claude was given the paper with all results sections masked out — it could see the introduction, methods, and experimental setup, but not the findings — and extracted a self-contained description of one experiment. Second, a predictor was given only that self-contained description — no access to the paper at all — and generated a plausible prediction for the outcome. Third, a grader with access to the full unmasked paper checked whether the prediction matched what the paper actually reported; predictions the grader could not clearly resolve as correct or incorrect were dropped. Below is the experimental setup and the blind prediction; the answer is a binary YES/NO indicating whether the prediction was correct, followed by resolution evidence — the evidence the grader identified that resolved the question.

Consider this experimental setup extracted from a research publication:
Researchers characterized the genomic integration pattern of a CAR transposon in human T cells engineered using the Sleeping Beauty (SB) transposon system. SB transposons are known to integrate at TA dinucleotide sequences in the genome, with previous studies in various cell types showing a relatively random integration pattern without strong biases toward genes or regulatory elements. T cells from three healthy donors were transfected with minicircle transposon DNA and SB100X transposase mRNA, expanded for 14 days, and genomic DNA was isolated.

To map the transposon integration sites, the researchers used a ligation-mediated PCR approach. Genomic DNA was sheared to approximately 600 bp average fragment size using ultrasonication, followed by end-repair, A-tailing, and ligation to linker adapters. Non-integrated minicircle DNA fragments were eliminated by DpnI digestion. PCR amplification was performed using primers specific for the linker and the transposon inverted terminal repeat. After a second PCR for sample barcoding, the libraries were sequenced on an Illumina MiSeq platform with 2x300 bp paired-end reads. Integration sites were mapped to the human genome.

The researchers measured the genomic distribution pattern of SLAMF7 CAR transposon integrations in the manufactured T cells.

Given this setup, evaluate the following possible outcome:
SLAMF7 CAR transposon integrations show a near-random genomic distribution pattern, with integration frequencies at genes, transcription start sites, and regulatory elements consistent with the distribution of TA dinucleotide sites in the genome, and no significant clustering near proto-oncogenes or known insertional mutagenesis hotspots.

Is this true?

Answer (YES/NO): NO